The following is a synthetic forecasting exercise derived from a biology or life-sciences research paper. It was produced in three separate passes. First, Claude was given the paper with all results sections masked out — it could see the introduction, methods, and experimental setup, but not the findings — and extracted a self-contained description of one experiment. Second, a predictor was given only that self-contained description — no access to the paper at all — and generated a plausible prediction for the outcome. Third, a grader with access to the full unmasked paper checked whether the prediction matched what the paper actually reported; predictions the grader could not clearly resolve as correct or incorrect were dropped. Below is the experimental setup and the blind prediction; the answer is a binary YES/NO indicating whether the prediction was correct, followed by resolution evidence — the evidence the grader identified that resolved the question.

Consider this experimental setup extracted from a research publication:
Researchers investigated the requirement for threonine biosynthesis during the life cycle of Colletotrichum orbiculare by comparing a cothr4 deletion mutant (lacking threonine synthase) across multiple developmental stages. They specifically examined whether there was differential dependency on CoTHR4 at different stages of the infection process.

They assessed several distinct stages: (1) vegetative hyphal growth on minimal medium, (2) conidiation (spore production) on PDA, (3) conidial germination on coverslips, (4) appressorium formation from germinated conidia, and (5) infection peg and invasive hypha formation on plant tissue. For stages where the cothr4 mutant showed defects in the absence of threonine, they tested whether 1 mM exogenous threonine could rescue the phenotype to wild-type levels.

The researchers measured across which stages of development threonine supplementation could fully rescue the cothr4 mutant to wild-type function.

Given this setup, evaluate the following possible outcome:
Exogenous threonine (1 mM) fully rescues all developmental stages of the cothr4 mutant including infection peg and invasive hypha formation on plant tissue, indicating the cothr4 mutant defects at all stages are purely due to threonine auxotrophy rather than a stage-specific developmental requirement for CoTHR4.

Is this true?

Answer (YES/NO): NO